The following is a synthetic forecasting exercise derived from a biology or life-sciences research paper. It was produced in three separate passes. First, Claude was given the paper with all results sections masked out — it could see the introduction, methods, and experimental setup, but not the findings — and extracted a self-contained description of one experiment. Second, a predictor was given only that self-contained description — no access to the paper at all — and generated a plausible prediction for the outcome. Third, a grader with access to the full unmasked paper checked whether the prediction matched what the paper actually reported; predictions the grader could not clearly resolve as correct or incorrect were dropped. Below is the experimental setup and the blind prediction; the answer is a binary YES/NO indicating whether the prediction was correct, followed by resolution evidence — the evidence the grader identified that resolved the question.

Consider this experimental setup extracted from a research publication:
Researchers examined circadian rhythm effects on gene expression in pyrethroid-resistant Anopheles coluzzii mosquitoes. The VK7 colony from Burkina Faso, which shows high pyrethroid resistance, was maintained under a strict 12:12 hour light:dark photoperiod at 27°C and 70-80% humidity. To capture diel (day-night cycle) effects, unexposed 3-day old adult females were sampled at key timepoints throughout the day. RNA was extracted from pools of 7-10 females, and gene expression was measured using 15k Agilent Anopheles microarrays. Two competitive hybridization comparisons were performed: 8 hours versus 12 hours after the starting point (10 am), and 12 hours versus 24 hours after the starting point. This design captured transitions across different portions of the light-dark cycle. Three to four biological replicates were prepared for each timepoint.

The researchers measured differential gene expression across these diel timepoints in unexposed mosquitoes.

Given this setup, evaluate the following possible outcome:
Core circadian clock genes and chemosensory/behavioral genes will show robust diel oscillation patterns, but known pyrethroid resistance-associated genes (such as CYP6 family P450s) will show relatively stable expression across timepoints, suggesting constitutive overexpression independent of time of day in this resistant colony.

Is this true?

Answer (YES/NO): NO